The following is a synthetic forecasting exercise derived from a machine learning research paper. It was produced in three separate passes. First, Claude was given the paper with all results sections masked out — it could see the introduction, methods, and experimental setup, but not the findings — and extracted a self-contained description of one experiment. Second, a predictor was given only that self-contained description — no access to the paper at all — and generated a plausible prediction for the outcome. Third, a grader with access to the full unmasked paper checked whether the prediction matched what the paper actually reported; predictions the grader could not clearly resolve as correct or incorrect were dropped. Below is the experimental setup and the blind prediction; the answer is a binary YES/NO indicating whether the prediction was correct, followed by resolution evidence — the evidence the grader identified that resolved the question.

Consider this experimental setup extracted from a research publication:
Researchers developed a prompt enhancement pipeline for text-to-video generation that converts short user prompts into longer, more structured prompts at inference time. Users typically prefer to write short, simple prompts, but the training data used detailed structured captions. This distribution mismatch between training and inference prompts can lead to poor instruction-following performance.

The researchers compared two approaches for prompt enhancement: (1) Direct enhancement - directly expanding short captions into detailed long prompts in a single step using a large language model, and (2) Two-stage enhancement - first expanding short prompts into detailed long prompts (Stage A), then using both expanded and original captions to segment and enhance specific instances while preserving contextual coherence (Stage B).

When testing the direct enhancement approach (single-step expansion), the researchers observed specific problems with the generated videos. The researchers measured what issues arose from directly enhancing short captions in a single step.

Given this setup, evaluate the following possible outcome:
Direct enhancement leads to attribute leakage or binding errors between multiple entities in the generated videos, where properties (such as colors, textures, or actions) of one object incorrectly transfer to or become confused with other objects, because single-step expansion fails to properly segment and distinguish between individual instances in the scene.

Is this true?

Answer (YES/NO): NO